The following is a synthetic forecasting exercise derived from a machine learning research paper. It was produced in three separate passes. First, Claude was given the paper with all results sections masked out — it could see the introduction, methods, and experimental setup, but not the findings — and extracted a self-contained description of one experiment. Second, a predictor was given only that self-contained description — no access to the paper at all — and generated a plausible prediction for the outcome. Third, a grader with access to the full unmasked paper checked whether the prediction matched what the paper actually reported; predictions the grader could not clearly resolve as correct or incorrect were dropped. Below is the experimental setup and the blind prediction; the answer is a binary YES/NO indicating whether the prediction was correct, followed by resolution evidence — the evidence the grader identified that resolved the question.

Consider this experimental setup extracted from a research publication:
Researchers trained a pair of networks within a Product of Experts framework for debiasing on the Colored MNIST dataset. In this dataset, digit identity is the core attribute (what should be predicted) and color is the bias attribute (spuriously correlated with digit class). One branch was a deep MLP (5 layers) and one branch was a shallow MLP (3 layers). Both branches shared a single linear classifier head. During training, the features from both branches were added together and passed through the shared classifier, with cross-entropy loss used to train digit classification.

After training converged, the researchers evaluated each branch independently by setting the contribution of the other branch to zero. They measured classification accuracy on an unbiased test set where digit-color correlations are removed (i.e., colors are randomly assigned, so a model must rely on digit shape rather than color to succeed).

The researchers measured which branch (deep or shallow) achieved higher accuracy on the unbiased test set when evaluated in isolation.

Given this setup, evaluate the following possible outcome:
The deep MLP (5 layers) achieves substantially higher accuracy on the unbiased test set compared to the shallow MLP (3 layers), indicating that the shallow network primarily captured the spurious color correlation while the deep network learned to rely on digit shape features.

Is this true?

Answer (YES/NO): NO